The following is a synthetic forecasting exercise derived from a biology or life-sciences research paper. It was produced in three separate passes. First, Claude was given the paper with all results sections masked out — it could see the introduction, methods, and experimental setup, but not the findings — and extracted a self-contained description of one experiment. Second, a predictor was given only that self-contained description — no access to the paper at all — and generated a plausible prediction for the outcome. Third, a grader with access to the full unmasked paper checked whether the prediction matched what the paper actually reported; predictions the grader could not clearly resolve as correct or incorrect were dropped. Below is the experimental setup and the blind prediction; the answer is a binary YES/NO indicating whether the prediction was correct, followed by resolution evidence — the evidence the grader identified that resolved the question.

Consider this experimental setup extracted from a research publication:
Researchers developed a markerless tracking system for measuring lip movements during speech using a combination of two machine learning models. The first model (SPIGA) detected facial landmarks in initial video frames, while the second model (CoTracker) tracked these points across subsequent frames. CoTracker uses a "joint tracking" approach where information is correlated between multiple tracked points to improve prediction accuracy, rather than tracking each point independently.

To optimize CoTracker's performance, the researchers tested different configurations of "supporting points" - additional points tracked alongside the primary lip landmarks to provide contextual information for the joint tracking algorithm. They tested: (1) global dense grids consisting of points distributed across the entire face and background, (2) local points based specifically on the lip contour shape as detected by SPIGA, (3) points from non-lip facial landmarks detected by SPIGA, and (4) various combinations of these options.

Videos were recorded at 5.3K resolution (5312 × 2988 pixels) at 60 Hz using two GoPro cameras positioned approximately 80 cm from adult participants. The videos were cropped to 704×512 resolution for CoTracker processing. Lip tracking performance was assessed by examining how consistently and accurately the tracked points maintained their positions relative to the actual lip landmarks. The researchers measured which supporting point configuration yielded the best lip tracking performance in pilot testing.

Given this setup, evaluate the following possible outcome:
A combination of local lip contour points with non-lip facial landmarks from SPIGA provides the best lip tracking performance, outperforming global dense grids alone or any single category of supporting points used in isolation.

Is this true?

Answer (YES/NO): NO